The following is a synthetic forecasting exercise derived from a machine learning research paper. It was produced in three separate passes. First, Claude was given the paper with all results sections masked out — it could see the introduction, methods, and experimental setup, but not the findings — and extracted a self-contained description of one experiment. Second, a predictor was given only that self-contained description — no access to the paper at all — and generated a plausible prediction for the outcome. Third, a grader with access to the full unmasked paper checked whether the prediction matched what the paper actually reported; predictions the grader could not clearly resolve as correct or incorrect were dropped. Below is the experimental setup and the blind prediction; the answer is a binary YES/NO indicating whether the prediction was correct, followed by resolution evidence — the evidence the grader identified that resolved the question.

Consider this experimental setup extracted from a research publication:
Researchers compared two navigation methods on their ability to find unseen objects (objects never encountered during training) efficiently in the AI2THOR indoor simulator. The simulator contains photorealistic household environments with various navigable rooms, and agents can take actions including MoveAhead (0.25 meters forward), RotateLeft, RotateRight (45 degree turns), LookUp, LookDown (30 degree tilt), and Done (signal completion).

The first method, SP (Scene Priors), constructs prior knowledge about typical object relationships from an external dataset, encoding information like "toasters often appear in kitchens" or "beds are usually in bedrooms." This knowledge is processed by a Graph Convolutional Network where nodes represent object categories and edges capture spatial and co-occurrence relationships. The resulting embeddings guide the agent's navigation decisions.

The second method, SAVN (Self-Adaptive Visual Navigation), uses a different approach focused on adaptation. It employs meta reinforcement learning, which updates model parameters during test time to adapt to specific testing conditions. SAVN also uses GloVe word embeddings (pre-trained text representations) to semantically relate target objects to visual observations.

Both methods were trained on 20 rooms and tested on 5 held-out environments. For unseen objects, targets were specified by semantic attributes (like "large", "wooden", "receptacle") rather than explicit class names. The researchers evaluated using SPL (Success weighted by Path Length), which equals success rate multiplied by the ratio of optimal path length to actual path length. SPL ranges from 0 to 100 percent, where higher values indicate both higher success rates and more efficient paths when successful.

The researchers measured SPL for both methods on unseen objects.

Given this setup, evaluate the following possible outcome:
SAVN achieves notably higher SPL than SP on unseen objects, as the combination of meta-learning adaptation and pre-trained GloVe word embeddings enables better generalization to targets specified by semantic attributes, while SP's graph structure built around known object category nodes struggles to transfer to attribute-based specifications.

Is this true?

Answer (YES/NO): NO